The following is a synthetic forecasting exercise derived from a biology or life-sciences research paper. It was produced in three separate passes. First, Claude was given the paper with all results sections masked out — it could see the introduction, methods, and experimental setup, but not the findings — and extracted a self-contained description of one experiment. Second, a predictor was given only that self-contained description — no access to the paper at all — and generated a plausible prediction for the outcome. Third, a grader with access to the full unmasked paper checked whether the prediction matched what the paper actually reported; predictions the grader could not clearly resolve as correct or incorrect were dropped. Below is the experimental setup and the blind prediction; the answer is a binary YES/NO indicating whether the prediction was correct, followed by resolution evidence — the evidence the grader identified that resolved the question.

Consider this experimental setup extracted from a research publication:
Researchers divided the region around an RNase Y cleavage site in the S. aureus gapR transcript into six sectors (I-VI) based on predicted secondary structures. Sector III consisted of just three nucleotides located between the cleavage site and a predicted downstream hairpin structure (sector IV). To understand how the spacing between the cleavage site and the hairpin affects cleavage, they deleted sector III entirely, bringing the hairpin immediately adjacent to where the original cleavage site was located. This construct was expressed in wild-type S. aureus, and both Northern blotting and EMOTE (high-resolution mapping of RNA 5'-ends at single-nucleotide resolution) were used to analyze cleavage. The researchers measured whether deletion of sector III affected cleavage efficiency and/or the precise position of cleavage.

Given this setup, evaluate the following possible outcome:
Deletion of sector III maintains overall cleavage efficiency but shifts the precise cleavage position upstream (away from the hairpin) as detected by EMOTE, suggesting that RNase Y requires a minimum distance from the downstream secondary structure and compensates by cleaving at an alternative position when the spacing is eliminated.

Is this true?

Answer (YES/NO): YES